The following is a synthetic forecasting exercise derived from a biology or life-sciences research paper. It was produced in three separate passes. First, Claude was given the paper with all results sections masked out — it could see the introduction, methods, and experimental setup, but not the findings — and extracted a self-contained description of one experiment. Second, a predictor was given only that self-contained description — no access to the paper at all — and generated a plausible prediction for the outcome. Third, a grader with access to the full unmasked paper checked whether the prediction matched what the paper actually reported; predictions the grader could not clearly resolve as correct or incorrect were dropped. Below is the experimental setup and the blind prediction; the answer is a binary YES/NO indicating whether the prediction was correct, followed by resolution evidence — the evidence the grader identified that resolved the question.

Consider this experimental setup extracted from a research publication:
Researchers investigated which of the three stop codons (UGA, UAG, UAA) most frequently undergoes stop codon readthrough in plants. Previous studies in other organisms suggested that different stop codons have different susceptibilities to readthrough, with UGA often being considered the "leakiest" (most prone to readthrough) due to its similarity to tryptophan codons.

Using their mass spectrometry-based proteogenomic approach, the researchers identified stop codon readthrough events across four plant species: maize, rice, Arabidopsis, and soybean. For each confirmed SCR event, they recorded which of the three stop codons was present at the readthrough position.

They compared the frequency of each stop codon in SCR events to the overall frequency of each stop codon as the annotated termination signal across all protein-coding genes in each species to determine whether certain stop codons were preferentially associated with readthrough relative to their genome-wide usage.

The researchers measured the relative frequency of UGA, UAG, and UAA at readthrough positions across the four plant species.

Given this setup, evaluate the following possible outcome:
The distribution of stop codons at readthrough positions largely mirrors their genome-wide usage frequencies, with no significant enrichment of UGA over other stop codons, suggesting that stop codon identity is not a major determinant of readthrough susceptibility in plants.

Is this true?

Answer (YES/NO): NO